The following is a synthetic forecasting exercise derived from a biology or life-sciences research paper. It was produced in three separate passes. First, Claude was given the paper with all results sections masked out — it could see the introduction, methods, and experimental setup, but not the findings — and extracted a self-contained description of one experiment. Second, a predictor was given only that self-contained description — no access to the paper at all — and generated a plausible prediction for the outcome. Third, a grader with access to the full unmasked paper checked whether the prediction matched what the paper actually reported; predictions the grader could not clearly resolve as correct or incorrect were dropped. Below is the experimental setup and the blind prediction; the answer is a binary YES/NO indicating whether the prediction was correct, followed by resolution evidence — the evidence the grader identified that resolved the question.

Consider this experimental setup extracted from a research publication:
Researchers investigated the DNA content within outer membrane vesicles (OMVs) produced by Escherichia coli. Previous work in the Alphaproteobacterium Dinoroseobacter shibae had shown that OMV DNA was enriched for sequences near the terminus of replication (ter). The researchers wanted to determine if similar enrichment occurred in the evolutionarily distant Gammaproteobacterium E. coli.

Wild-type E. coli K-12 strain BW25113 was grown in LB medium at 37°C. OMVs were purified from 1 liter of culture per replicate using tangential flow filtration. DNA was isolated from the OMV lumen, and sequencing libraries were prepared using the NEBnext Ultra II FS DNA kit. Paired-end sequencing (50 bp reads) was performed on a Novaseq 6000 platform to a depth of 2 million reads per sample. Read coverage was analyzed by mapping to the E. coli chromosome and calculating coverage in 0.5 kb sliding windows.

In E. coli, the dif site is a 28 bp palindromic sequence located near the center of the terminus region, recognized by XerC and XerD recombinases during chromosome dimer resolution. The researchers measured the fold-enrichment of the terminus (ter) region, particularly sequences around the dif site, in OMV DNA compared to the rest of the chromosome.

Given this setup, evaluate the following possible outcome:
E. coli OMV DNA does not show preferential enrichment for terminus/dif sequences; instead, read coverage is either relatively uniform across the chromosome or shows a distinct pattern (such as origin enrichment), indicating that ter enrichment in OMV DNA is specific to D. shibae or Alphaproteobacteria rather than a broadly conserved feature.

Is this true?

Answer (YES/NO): NO